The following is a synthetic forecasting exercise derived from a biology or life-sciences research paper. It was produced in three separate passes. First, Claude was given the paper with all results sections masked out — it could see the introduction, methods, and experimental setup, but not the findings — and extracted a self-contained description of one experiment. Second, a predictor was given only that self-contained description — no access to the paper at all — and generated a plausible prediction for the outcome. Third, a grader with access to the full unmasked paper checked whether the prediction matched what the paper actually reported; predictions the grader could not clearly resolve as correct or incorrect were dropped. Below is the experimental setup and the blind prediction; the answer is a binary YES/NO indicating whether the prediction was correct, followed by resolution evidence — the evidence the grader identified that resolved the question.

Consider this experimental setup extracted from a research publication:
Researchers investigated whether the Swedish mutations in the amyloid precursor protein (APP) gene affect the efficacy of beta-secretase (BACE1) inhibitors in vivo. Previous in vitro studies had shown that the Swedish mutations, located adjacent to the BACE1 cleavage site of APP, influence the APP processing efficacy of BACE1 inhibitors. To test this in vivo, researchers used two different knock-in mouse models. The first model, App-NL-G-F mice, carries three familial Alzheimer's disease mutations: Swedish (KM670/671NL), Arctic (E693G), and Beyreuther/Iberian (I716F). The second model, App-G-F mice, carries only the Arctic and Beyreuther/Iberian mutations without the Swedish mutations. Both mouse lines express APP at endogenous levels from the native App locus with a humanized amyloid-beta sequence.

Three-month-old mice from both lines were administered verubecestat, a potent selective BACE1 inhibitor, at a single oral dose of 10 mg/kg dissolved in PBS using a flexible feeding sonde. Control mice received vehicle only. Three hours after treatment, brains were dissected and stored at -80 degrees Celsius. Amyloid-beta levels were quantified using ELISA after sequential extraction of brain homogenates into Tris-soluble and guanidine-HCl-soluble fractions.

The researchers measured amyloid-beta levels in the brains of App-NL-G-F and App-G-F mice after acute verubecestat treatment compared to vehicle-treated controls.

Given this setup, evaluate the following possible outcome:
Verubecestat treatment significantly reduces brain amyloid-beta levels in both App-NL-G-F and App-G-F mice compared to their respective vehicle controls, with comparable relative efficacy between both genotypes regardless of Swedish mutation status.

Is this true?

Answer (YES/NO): NO